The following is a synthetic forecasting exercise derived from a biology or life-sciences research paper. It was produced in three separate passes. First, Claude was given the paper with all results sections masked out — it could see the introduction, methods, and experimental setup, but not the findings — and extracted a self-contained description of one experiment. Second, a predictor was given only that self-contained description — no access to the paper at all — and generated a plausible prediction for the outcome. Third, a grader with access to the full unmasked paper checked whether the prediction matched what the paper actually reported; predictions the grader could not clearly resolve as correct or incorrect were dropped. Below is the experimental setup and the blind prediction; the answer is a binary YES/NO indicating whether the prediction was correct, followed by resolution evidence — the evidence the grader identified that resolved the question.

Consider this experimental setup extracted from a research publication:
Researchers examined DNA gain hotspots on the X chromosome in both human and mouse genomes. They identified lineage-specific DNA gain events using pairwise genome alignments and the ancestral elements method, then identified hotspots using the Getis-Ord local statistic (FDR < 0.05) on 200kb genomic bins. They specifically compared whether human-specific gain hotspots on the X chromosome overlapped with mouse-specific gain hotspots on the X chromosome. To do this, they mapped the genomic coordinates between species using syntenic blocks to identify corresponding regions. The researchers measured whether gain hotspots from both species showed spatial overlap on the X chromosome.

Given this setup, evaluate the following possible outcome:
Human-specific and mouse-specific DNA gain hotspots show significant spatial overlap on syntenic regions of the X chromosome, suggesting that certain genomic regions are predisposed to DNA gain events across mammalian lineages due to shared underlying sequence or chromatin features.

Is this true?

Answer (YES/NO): YES